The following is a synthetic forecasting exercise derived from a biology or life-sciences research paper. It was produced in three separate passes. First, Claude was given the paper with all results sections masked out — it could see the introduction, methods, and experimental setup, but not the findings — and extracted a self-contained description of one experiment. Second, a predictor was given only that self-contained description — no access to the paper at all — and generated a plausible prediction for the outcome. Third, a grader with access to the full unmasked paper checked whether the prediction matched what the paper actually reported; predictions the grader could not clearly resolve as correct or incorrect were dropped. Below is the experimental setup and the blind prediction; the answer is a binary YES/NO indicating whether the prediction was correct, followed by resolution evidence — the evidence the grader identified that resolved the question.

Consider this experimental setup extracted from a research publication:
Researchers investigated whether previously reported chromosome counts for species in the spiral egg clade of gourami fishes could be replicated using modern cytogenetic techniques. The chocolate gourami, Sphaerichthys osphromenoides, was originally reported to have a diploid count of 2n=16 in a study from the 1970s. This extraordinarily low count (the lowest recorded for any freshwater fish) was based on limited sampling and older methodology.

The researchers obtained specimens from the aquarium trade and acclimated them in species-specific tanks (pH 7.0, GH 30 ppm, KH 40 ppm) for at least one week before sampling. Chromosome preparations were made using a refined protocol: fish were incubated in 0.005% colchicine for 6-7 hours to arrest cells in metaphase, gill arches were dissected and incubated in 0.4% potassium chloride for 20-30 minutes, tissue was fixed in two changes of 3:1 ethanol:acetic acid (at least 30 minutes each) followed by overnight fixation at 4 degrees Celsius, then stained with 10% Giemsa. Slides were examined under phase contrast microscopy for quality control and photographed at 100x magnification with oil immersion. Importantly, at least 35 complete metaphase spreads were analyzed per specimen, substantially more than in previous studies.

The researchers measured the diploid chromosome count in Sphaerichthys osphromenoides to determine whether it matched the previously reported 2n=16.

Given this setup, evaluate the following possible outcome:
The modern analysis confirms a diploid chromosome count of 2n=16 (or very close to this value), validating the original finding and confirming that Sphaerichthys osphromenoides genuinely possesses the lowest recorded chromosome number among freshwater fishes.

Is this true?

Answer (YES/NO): YES